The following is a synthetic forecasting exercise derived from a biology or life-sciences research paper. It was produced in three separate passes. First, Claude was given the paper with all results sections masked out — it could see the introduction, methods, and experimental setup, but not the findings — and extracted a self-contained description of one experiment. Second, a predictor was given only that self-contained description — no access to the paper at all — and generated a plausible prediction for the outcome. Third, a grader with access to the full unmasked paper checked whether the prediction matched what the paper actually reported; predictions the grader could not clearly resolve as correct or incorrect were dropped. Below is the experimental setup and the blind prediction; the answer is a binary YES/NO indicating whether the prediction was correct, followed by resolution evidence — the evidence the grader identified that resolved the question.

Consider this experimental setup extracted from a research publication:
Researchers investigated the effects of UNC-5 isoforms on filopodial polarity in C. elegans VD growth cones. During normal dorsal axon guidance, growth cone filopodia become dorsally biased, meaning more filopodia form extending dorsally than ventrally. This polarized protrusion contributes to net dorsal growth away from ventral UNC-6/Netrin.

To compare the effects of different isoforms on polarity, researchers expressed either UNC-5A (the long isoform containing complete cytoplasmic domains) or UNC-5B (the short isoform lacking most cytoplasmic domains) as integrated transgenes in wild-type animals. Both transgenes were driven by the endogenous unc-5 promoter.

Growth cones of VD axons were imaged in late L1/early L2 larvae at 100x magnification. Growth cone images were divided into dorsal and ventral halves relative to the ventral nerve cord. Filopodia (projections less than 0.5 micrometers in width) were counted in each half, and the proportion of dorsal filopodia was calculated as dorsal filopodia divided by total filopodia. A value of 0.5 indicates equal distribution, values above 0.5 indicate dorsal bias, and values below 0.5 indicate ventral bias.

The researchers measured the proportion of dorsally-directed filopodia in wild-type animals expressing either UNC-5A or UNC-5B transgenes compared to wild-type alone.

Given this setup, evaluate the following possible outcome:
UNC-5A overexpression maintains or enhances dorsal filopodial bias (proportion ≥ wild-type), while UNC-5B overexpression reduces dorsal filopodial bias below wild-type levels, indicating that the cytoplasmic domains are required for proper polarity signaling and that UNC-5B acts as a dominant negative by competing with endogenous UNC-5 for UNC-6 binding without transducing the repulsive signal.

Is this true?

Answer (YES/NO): NO